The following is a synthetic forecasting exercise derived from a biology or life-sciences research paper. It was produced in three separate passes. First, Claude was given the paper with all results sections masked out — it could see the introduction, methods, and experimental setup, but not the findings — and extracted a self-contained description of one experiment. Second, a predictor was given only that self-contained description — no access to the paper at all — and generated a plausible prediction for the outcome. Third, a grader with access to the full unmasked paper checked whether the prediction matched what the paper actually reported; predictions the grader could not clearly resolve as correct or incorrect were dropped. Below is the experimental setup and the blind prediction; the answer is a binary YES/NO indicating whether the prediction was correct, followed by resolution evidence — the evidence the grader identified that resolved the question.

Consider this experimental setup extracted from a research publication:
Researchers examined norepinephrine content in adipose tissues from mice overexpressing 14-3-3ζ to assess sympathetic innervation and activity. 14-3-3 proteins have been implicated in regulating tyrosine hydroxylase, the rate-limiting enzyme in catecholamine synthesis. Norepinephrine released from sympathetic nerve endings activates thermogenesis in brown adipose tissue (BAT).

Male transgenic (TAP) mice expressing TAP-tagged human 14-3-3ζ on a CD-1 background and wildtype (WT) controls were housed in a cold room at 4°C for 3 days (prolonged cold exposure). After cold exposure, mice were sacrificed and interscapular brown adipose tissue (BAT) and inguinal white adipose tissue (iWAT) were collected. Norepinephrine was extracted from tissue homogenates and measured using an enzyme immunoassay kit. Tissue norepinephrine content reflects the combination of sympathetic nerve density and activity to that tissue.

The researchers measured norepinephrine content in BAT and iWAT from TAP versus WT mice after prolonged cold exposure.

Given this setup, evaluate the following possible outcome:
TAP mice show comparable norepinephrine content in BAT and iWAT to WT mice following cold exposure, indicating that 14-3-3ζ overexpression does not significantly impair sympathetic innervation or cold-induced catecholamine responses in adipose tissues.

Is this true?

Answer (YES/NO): YES